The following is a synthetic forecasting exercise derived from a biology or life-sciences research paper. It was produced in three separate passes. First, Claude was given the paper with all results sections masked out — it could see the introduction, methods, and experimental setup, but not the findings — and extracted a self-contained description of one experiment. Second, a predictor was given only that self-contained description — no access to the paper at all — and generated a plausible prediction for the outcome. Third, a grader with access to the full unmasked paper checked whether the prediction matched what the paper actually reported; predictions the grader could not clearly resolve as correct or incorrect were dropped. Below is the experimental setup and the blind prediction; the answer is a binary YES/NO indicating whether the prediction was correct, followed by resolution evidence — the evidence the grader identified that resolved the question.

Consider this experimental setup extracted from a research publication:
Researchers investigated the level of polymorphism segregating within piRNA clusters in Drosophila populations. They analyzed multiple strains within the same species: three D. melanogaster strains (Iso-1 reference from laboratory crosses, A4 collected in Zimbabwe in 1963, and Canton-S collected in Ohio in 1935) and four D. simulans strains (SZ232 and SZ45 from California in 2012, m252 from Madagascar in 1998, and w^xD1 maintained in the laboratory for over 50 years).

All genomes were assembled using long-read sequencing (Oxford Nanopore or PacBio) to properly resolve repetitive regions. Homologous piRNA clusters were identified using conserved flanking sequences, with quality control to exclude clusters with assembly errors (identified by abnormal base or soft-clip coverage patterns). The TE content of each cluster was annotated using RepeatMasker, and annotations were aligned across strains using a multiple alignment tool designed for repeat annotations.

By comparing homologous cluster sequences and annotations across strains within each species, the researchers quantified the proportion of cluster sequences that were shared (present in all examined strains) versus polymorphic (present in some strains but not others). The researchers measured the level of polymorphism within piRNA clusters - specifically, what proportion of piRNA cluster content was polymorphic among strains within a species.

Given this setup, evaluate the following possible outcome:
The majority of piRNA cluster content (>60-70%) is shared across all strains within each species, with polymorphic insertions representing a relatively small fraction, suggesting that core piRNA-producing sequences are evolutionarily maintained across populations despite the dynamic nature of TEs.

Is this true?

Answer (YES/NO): NO